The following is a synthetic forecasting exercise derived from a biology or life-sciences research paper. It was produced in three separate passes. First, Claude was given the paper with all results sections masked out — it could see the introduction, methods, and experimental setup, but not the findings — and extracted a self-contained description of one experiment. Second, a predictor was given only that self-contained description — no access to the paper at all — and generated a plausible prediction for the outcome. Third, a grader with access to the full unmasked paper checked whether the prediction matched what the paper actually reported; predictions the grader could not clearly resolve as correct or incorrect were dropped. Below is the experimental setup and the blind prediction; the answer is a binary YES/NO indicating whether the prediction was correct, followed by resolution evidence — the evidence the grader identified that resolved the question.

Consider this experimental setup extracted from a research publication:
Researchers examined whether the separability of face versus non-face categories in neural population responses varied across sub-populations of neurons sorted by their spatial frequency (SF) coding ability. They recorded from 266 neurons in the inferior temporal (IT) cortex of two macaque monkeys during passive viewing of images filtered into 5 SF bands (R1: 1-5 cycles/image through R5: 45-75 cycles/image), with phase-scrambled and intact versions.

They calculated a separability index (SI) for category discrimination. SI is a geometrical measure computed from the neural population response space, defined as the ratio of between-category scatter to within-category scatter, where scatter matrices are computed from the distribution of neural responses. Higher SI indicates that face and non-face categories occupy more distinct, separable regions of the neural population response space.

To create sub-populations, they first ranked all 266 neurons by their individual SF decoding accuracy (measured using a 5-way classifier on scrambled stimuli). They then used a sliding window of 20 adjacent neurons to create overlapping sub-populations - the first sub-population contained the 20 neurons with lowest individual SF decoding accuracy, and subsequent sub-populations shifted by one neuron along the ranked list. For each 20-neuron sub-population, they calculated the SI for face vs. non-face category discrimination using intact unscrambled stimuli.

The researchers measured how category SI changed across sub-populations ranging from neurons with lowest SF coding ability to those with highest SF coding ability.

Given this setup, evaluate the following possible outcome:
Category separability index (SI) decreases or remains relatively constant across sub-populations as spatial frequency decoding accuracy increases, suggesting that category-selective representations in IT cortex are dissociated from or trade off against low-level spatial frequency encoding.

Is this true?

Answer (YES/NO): NO